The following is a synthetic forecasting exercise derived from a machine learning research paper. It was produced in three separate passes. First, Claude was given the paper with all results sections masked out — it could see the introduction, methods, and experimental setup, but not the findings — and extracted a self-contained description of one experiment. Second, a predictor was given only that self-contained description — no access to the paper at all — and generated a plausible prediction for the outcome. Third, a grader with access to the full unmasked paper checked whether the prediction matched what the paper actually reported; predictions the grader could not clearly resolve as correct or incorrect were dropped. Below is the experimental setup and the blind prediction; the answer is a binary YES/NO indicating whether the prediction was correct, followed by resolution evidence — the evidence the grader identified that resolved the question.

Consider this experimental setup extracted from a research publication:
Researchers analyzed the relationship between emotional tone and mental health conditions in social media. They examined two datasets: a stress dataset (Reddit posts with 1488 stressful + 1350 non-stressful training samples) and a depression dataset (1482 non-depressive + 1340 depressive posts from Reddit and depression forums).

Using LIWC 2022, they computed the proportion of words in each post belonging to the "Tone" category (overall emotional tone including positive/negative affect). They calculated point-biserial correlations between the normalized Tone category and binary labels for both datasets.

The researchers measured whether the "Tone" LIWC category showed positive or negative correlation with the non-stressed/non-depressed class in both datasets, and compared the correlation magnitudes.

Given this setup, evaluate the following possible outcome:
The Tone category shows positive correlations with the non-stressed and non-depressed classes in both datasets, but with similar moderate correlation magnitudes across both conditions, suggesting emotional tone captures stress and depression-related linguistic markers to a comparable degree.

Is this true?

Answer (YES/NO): NO